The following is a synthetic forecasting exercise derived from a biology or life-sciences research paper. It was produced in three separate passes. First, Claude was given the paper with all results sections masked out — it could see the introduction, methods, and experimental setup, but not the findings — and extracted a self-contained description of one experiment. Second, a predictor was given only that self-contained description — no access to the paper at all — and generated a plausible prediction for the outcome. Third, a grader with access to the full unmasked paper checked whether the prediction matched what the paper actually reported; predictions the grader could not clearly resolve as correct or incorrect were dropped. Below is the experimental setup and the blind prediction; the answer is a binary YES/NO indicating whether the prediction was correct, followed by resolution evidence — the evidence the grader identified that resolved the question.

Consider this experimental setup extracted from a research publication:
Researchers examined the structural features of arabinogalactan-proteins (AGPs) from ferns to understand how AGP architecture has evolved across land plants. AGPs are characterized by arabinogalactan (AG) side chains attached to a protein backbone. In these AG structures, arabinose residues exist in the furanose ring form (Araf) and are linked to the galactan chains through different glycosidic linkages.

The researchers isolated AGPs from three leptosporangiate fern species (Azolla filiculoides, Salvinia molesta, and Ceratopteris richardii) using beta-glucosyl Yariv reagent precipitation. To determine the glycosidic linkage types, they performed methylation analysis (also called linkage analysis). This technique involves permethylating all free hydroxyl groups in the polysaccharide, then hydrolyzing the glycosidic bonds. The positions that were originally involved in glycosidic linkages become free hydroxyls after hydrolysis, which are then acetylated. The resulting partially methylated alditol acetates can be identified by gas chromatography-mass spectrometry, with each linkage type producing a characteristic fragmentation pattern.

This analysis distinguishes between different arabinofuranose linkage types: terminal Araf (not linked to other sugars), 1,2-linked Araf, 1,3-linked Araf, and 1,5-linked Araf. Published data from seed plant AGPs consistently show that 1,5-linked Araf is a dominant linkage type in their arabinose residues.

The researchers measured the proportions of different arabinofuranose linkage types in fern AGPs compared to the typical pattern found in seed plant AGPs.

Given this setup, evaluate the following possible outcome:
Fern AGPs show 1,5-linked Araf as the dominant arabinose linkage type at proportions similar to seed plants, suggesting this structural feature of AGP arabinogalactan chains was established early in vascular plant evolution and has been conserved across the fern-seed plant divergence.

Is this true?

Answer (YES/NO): NO